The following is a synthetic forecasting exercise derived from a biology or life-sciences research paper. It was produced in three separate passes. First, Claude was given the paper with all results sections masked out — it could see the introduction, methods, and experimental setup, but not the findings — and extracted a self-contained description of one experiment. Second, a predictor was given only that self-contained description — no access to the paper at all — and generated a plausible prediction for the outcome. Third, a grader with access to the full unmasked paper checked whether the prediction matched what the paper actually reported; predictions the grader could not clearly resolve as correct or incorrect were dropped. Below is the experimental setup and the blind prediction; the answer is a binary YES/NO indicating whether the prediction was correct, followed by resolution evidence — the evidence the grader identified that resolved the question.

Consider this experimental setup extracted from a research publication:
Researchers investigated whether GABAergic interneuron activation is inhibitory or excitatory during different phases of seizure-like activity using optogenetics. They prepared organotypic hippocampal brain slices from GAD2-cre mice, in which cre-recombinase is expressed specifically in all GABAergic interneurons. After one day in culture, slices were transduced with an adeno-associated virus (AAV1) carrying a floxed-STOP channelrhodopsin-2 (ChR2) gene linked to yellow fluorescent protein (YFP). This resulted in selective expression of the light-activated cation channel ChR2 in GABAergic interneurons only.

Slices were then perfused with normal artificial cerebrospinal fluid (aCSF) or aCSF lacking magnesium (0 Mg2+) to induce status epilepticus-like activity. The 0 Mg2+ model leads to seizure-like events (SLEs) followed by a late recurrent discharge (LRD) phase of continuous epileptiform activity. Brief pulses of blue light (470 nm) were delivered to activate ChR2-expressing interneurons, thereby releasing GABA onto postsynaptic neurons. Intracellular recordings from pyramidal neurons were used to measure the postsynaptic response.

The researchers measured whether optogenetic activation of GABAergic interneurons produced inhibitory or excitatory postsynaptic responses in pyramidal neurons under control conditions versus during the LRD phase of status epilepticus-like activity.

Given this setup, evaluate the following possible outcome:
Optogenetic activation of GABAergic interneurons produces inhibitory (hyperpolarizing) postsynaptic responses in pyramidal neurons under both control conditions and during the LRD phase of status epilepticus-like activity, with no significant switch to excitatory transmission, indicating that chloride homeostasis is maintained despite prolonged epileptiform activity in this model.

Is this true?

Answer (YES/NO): NO